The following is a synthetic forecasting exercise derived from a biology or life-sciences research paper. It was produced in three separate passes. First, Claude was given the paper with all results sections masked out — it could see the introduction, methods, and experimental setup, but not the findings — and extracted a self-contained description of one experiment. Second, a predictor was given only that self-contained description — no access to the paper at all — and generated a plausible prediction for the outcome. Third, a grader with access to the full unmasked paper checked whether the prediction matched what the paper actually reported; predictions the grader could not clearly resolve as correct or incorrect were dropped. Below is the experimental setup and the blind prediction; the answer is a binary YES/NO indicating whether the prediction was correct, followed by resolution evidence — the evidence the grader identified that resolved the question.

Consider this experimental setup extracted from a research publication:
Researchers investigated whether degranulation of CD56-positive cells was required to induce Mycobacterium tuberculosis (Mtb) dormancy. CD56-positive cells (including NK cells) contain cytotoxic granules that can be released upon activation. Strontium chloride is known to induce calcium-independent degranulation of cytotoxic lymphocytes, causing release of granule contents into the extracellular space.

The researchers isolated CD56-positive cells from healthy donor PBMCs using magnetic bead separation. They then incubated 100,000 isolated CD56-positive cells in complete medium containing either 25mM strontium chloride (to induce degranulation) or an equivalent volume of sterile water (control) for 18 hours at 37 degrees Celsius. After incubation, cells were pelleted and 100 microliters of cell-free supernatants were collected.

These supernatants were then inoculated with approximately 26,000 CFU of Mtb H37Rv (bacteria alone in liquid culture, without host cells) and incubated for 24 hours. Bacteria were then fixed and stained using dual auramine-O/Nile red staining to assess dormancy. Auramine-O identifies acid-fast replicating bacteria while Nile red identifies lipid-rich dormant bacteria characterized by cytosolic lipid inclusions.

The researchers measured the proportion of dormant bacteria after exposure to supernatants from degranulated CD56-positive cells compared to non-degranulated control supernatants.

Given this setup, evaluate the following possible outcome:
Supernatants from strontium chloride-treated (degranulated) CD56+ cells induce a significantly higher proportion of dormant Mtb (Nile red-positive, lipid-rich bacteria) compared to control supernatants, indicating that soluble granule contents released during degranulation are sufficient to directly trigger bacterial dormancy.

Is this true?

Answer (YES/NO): YES